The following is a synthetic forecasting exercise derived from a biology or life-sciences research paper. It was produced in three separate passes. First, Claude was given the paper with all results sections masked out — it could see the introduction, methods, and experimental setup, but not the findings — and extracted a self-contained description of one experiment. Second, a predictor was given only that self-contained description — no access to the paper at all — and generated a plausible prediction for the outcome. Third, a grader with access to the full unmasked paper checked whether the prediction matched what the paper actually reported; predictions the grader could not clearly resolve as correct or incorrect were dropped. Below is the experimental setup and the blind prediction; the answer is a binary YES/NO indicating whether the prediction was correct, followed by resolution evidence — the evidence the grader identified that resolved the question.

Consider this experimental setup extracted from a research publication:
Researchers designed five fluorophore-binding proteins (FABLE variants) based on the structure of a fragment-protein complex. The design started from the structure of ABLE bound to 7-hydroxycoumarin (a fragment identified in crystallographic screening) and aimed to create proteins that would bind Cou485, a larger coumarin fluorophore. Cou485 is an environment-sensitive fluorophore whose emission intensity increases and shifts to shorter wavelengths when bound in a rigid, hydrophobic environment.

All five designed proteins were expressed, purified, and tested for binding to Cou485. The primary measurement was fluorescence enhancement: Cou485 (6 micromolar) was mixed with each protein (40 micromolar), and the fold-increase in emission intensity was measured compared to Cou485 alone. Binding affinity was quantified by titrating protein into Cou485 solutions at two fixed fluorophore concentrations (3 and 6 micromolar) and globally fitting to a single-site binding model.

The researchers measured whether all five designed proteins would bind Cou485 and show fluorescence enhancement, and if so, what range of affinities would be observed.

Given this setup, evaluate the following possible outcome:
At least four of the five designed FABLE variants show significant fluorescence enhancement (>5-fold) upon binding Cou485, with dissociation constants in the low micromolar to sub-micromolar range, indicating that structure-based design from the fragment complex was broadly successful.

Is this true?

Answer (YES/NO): NO